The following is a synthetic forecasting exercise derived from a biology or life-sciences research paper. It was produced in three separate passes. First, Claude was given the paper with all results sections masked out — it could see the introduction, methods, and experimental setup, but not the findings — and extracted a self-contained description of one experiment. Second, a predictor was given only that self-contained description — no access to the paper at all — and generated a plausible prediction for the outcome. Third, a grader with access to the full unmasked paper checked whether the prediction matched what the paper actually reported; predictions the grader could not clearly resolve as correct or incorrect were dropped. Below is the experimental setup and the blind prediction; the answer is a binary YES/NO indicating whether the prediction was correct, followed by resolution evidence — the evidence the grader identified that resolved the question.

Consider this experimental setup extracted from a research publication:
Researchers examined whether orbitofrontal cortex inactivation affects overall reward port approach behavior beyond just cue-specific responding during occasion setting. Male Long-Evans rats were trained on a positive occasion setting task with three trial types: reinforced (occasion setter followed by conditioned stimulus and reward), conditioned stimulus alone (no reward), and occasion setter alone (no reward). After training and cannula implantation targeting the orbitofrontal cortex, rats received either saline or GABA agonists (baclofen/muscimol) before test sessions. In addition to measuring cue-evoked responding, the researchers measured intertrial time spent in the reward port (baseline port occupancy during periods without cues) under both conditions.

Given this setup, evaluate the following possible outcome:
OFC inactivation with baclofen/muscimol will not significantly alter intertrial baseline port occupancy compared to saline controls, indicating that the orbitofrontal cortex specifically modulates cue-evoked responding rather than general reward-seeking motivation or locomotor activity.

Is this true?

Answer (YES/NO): NO